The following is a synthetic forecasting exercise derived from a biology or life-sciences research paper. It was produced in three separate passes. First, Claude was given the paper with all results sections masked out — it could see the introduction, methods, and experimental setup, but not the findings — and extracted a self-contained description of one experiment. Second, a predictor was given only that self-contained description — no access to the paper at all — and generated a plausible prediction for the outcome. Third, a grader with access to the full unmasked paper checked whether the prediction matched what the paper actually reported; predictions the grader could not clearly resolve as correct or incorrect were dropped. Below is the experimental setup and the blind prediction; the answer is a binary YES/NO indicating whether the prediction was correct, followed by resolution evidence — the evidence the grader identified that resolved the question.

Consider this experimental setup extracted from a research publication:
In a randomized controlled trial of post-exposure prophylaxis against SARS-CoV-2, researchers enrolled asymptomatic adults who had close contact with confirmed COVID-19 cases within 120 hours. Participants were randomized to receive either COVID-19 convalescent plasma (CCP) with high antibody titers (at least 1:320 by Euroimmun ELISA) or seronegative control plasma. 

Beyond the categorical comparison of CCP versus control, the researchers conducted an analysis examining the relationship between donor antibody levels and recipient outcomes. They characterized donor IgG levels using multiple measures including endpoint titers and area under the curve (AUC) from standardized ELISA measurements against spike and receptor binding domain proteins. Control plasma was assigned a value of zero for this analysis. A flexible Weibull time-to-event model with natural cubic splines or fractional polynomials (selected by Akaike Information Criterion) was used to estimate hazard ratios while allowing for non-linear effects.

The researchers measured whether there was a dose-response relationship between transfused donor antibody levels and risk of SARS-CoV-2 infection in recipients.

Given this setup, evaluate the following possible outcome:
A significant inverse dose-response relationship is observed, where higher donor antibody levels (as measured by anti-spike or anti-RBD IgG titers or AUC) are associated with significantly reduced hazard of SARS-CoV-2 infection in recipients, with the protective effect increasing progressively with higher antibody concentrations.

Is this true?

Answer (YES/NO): NO